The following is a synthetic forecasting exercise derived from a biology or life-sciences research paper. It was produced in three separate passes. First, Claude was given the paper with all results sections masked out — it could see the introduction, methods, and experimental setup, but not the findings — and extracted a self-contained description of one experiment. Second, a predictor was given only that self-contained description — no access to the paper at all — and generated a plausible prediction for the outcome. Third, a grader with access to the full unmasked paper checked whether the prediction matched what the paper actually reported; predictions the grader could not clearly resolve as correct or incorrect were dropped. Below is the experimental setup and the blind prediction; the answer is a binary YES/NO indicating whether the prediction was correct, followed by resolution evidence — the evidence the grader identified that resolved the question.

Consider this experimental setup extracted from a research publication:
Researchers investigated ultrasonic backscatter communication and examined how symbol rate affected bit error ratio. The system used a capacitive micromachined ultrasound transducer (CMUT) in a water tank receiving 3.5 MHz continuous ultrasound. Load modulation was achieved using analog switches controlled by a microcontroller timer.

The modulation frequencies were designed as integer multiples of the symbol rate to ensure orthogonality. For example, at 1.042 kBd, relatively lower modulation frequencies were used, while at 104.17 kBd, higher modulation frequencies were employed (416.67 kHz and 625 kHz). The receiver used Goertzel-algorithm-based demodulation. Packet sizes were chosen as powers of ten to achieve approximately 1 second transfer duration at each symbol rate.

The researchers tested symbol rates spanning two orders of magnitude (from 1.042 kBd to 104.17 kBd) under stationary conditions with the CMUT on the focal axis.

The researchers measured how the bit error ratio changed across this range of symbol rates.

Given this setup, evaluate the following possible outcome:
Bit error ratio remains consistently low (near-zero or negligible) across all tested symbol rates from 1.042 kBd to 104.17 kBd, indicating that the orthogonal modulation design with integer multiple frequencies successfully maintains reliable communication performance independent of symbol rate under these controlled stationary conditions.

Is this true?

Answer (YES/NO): NO